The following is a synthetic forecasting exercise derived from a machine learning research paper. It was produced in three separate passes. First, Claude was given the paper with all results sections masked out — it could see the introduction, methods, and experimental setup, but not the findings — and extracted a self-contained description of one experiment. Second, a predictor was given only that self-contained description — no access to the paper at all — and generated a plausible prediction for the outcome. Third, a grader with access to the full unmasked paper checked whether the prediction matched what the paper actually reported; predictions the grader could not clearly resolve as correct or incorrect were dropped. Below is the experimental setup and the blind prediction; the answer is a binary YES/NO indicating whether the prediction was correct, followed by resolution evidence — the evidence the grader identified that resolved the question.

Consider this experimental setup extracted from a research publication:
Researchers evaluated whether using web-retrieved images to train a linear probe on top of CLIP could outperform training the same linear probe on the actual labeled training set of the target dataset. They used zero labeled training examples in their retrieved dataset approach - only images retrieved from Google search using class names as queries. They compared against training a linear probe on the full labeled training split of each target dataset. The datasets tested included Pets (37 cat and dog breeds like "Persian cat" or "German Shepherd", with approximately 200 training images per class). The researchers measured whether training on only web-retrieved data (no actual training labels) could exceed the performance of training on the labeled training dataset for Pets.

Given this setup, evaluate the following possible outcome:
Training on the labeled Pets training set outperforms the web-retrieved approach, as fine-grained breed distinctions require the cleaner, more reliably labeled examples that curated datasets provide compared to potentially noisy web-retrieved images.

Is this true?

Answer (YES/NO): NO